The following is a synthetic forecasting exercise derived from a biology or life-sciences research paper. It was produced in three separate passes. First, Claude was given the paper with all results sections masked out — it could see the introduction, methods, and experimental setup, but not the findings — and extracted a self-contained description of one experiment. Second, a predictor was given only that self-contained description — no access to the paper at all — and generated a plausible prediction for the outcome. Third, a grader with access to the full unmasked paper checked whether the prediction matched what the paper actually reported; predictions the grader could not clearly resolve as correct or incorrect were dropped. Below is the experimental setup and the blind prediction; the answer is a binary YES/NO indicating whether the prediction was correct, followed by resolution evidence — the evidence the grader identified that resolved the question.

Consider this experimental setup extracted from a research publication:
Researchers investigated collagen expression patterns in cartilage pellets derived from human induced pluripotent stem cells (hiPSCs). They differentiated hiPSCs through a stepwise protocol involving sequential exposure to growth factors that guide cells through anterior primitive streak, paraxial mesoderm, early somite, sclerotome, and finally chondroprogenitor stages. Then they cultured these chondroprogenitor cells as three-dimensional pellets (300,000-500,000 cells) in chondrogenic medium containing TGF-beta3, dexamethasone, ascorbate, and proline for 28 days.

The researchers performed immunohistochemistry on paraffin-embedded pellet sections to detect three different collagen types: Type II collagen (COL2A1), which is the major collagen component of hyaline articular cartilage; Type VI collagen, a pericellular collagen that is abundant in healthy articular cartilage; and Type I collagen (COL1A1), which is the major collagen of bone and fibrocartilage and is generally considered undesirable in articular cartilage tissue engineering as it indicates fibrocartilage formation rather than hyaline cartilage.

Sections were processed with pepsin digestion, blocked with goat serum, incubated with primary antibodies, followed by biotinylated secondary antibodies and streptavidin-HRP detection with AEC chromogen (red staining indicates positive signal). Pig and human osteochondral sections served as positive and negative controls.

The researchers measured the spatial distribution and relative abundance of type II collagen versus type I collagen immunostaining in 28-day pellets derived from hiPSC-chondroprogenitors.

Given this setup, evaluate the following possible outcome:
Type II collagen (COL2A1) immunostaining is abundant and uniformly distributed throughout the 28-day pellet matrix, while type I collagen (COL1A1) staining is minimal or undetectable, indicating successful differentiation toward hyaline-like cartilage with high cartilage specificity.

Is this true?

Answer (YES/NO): NO